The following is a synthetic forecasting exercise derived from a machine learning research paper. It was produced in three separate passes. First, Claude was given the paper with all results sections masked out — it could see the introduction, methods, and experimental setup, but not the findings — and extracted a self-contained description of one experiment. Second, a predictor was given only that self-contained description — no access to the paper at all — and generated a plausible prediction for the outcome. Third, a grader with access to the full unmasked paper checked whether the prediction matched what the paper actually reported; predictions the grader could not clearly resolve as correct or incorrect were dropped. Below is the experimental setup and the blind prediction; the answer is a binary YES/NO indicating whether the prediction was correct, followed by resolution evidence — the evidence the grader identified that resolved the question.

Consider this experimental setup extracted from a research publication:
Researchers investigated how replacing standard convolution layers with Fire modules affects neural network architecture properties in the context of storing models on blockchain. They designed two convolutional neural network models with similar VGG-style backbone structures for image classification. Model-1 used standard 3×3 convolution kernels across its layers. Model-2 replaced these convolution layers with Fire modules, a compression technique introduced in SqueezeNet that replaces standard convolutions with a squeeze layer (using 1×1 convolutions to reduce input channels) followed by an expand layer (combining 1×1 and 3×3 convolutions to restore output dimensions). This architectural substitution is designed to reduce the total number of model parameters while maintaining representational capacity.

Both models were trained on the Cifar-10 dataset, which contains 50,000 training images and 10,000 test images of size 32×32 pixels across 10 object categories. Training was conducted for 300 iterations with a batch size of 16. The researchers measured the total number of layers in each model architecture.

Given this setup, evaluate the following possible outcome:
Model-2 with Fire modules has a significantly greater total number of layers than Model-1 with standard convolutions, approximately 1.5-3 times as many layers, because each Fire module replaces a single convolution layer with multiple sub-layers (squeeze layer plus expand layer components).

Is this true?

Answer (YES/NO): YES